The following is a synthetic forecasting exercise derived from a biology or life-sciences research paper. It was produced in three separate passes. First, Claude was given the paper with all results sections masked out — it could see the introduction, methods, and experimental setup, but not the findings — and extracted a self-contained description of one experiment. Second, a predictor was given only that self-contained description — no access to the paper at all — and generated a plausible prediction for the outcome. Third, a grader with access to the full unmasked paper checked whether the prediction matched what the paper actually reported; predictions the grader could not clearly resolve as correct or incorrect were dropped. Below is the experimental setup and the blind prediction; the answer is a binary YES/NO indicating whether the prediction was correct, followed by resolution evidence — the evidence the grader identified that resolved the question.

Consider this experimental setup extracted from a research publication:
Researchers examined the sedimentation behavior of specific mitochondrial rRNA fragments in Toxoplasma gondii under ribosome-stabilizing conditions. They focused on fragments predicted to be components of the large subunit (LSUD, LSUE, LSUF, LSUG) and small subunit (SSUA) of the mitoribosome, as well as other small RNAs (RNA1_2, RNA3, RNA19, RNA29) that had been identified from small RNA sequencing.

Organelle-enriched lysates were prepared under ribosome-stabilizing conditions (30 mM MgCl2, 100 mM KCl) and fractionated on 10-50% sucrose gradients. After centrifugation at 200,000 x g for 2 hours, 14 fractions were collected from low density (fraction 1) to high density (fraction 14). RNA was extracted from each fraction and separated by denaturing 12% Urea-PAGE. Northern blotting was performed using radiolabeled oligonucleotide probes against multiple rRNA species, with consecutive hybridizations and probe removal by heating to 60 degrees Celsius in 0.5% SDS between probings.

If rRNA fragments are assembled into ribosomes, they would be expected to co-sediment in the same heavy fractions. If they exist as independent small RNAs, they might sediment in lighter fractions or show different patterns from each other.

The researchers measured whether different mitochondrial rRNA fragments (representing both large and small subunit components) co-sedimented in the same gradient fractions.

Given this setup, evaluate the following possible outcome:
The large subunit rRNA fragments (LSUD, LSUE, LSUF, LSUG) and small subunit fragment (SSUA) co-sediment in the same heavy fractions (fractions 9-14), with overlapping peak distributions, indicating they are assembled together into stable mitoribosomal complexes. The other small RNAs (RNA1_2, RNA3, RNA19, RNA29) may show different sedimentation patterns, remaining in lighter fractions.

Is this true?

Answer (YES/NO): NO